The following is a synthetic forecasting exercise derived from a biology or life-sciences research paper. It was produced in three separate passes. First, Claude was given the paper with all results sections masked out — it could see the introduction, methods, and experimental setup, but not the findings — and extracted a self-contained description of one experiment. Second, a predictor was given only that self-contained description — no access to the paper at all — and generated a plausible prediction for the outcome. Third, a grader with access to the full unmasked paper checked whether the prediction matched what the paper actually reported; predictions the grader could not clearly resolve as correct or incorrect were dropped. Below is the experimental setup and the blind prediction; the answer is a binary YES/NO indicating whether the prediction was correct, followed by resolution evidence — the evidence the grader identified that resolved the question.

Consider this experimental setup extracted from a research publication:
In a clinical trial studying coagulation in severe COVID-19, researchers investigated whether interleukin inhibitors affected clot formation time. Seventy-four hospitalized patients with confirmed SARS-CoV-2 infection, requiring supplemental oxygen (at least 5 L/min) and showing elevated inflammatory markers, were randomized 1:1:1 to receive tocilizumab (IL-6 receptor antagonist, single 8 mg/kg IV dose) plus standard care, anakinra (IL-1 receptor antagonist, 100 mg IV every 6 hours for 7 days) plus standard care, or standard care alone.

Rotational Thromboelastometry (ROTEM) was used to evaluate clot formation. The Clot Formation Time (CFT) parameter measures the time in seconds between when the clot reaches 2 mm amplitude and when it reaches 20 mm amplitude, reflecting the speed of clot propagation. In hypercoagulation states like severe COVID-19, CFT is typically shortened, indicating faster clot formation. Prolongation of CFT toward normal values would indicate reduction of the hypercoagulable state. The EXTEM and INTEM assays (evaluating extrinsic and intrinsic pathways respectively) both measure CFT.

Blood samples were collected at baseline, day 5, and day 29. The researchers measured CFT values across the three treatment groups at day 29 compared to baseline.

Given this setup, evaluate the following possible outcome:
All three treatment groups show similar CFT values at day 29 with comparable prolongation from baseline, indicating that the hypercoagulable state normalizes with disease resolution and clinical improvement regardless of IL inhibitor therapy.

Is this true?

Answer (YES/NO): NO